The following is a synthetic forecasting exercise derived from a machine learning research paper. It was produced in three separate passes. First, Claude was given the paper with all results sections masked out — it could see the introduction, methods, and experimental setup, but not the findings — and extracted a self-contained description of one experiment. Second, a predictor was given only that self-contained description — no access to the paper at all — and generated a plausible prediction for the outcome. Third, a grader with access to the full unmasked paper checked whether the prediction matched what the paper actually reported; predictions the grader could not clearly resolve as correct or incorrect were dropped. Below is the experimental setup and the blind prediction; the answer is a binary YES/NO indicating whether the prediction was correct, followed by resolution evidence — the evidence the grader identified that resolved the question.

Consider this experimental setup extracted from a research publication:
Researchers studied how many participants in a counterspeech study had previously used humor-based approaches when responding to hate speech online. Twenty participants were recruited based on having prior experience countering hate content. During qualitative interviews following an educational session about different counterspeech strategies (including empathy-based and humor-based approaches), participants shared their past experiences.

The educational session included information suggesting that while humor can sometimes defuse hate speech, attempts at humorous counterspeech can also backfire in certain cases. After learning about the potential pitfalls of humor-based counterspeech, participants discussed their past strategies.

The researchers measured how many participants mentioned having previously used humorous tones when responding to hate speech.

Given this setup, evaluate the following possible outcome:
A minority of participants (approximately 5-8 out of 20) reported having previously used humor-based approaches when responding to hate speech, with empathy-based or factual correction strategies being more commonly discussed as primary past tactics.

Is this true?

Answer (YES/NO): NO